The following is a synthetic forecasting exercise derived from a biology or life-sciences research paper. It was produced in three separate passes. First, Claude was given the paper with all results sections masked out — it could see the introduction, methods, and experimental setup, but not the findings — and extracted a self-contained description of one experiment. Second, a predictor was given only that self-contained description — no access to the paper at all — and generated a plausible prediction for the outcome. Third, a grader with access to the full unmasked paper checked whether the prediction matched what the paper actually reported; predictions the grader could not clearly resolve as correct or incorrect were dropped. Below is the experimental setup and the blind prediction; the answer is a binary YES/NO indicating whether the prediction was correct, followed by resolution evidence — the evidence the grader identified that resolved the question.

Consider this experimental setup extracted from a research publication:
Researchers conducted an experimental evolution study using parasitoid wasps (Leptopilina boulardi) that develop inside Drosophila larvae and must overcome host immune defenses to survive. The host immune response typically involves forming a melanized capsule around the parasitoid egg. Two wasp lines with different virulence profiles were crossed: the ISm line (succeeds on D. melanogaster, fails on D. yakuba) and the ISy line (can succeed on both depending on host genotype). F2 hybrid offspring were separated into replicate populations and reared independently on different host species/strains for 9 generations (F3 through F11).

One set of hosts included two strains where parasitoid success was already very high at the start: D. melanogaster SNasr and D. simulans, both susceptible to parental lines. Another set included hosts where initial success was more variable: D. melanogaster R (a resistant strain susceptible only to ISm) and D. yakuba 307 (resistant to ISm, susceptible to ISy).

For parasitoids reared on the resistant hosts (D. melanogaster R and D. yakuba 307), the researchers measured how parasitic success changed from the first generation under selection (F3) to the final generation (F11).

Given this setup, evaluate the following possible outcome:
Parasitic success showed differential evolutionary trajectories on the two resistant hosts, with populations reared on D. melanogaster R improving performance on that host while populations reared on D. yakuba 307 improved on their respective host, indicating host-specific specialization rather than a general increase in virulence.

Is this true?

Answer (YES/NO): YES